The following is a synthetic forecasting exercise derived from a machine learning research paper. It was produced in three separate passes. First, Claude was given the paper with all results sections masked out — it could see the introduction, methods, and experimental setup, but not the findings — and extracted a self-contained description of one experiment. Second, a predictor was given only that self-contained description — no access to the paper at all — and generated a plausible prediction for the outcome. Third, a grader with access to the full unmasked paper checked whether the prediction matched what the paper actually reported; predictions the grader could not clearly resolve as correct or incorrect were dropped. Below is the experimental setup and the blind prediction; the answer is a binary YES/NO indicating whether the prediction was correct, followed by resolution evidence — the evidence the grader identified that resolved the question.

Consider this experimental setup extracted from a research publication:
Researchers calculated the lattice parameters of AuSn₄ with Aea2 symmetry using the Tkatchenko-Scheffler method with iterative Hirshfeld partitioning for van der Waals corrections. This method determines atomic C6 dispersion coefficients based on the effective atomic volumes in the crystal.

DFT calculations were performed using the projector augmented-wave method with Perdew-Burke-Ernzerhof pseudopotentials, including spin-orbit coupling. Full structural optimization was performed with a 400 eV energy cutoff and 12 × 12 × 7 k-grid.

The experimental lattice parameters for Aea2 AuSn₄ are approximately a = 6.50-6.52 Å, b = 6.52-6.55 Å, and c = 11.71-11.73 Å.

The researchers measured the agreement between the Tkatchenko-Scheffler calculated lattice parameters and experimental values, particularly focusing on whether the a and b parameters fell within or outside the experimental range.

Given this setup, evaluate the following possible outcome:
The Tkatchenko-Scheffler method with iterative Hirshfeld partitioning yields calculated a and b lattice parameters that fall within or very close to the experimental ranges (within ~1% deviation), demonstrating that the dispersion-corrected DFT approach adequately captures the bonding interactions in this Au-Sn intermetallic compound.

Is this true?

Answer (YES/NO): YES